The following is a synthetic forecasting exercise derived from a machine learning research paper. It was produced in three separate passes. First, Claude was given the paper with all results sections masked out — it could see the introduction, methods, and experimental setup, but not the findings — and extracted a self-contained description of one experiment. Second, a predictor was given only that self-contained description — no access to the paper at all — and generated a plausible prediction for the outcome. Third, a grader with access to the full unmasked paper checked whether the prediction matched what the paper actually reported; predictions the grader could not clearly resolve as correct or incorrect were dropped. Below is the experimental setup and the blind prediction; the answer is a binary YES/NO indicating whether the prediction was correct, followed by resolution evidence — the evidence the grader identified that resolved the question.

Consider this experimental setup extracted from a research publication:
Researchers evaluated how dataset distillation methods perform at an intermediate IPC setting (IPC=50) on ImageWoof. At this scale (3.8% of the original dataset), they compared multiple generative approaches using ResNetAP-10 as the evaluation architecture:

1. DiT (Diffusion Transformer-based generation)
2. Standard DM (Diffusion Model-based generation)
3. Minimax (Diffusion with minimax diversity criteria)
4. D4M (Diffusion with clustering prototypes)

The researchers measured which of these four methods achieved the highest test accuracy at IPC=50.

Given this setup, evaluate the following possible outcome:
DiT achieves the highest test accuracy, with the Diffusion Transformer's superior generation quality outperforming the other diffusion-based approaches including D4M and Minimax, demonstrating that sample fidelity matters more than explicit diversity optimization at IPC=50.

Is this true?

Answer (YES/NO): NO